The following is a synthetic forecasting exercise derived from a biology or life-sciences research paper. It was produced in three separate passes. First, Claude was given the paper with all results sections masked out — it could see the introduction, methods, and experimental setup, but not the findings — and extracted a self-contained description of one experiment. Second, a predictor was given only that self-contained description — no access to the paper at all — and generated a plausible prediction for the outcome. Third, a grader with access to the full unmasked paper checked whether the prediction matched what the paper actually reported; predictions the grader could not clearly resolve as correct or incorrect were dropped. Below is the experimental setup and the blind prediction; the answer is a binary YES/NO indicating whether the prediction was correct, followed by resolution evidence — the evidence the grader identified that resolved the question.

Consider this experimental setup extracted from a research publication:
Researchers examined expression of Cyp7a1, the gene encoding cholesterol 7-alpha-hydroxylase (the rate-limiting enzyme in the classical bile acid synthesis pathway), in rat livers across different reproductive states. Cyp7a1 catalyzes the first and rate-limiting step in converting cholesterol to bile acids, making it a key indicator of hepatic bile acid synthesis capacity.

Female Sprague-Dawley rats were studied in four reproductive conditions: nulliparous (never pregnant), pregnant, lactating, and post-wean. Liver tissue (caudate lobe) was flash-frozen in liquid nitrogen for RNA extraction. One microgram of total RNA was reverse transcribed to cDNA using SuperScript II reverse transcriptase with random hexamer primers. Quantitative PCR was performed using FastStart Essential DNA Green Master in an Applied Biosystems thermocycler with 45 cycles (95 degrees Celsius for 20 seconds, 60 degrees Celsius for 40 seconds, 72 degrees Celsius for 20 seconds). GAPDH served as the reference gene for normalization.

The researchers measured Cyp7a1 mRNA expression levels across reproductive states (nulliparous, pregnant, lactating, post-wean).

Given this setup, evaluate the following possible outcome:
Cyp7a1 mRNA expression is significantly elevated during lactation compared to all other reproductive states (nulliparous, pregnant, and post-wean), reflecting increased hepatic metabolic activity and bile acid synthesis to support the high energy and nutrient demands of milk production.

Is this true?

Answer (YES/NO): NO